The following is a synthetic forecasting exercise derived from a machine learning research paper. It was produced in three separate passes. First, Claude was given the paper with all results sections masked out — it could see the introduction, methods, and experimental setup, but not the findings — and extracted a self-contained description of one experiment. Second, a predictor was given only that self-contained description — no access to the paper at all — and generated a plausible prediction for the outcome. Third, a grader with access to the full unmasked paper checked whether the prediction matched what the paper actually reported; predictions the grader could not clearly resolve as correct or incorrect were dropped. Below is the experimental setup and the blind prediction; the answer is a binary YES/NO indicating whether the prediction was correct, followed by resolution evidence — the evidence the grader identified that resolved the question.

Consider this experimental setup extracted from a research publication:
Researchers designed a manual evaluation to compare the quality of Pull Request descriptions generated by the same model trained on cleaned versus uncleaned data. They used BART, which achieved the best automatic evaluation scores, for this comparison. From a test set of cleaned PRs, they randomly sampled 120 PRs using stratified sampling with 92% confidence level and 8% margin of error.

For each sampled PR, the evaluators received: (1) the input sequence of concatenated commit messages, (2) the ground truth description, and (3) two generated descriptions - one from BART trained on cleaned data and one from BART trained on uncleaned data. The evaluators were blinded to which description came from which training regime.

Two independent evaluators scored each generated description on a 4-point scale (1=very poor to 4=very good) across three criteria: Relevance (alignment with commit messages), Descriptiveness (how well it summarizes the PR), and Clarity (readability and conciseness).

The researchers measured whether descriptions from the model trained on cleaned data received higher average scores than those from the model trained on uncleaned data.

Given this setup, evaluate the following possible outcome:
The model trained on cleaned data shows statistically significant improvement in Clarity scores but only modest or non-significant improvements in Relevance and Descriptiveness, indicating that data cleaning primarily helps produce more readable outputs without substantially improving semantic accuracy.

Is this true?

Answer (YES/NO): NO